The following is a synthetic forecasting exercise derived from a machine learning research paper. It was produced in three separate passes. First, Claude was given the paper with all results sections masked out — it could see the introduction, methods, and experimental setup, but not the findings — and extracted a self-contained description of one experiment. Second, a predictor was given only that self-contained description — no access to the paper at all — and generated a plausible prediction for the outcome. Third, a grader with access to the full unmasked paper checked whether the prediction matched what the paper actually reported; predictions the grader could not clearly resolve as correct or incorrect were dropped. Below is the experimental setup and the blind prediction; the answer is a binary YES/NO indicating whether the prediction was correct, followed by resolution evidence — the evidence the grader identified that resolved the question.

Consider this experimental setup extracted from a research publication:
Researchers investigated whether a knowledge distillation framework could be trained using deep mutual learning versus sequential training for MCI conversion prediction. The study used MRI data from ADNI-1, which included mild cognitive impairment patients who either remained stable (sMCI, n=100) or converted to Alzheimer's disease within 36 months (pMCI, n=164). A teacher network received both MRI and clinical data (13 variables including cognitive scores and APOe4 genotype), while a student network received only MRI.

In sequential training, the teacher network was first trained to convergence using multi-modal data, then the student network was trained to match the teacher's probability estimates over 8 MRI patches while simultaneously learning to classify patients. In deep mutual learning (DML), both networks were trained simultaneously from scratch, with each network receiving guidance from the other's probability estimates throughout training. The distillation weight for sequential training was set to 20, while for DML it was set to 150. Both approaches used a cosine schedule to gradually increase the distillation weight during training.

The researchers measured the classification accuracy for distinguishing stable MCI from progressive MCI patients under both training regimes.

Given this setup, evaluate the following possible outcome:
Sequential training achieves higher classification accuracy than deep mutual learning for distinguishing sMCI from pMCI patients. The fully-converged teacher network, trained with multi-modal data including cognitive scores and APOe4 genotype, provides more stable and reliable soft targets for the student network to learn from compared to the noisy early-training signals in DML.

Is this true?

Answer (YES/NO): NO